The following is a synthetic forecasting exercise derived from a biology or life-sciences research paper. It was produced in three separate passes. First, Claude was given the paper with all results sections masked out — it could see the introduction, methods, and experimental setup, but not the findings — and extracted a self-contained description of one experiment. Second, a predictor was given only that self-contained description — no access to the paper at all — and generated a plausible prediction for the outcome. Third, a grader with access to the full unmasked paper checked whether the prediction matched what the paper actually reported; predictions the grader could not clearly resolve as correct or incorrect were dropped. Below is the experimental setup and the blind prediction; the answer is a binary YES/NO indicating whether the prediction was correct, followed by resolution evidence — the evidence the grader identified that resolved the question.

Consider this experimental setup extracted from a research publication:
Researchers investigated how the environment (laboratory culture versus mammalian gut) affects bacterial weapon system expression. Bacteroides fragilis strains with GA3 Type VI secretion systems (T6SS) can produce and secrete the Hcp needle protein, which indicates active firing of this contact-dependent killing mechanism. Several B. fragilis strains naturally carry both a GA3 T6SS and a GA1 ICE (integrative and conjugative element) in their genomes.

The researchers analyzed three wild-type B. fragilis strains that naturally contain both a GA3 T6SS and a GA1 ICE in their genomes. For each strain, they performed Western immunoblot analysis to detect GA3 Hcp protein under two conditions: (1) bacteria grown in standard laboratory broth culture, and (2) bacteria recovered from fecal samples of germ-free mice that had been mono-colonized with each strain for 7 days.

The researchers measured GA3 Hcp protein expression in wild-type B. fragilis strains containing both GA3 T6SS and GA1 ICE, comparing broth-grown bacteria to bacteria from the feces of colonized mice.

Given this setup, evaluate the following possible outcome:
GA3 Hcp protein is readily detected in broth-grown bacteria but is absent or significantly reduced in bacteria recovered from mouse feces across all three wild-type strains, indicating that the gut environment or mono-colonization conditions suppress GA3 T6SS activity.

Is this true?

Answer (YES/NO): YES